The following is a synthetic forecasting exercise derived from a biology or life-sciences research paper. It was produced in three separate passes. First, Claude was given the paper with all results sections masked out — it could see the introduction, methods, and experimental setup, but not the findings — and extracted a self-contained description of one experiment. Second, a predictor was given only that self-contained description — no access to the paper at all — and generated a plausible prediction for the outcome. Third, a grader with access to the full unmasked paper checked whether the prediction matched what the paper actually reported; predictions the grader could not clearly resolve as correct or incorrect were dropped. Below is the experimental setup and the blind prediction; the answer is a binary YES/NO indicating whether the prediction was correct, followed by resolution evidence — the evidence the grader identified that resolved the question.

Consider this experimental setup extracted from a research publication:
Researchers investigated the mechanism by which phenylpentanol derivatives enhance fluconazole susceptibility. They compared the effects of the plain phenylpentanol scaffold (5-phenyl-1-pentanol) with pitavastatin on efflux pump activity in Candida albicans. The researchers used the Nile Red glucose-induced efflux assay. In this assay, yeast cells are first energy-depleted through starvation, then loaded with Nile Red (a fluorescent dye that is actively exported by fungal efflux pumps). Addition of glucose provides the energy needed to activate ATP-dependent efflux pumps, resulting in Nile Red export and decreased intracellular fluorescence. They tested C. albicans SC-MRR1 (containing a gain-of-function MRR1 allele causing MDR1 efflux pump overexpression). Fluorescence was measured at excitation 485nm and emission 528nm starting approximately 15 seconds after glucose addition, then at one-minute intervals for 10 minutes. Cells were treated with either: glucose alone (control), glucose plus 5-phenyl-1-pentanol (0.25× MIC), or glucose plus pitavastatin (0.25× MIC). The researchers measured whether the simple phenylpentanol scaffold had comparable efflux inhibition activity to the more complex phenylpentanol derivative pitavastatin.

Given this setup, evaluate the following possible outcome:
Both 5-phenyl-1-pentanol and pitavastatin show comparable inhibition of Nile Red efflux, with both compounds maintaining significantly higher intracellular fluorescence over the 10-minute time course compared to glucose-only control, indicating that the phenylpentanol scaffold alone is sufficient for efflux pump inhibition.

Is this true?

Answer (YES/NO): NO